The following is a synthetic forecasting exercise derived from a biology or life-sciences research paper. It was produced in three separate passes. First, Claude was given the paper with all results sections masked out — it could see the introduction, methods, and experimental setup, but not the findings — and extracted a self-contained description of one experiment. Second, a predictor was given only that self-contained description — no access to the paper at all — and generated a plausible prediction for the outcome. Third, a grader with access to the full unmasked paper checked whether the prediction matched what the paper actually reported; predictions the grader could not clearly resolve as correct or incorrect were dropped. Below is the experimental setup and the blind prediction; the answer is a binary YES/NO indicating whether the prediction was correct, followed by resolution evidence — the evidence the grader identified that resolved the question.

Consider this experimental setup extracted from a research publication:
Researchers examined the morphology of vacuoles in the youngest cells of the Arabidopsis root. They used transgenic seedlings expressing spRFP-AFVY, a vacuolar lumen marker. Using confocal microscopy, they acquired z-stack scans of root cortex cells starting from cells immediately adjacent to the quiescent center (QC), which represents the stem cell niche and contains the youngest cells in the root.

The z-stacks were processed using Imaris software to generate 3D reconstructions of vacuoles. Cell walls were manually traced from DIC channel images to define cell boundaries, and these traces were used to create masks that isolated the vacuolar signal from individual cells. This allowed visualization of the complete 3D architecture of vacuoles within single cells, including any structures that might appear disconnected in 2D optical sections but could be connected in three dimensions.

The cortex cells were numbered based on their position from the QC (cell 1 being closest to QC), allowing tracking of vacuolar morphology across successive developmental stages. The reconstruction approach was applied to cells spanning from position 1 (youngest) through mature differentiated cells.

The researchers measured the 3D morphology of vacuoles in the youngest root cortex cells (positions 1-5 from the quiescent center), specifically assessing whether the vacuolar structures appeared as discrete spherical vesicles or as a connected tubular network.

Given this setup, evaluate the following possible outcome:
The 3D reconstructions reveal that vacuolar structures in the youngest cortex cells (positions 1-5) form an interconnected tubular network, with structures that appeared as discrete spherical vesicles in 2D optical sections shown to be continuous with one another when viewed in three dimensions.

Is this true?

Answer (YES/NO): YES